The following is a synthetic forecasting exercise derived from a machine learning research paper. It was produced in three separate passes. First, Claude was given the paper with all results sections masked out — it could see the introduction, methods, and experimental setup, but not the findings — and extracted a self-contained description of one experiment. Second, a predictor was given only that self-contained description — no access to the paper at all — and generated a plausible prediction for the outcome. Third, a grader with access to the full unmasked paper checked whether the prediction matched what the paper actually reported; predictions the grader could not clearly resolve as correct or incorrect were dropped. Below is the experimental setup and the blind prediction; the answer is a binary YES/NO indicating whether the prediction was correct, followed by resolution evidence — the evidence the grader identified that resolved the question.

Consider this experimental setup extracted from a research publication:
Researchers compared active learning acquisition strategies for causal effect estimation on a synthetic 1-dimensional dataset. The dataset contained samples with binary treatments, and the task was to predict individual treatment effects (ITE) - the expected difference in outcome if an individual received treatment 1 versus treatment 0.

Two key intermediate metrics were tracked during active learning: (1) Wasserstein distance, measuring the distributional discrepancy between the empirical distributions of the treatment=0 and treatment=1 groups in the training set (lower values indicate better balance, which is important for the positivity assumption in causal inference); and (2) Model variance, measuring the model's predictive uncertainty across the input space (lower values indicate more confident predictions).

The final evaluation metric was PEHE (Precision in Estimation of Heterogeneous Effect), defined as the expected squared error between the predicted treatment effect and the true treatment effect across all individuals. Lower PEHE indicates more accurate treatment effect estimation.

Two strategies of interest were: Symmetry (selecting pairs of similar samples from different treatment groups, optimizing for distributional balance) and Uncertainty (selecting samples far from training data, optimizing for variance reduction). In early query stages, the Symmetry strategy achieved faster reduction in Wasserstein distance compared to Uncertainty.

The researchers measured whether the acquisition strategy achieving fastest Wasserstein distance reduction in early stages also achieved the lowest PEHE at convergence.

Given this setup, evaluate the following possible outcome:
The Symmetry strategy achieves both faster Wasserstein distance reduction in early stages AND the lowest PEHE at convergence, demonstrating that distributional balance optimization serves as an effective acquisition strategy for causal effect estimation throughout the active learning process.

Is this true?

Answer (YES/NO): NO